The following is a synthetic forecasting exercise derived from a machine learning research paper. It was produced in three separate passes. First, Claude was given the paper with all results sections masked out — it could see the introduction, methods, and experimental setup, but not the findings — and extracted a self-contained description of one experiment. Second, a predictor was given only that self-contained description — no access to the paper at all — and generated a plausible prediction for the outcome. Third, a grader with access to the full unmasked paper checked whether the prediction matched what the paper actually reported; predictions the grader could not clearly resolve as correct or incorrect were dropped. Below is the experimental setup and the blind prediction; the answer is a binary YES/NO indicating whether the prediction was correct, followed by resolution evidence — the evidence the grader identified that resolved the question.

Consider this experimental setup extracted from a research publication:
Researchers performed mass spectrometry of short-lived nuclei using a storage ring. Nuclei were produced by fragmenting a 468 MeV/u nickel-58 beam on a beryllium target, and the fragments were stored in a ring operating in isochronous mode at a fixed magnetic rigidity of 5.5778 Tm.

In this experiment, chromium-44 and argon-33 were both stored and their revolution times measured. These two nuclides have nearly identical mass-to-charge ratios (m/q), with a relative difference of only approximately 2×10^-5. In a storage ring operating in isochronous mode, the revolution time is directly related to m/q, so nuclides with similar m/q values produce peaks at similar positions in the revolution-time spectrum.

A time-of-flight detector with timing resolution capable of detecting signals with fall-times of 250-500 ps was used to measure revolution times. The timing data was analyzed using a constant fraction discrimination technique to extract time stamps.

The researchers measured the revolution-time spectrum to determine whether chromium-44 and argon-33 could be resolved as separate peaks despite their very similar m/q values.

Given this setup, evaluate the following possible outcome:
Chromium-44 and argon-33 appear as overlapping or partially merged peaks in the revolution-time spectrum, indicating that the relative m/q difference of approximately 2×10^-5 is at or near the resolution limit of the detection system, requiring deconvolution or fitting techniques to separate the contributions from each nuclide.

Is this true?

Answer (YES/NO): NO